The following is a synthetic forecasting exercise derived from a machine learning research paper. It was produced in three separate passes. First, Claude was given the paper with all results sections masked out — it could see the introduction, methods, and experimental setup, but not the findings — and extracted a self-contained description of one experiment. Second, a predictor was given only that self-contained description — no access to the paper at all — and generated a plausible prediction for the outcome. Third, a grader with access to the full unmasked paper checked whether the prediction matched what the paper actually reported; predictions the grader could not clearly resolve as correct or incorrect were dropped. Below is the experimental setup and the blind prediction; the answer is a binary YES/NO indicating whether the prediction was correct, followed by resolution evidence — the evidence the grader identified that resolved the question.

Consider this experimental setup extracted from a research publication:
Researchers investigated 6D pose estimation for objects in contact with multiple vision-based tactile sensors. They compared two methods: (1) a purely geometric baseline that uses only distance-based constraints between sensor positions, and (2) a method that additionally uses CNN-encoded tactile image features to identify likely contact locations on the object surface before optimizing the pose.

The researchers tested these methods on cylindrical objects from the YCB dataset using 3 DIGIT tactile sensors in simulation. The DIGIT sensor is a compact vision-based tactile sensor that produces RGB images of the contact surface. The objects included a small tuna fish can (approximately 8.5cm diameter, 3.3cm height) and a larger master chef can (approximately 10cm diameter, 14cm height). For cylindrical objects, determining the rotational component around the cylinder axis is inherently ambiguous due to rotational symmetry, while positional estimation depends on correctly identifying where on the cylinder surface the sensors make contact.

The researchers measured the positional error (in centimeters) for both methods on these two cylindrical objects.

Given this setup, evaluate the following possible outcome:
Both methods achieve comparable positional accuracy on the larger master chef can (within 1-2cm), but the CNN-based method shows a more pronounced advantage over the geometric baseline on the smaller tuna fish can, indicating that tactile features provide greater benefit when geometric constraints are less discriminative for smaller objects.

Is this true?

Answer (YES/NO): NO